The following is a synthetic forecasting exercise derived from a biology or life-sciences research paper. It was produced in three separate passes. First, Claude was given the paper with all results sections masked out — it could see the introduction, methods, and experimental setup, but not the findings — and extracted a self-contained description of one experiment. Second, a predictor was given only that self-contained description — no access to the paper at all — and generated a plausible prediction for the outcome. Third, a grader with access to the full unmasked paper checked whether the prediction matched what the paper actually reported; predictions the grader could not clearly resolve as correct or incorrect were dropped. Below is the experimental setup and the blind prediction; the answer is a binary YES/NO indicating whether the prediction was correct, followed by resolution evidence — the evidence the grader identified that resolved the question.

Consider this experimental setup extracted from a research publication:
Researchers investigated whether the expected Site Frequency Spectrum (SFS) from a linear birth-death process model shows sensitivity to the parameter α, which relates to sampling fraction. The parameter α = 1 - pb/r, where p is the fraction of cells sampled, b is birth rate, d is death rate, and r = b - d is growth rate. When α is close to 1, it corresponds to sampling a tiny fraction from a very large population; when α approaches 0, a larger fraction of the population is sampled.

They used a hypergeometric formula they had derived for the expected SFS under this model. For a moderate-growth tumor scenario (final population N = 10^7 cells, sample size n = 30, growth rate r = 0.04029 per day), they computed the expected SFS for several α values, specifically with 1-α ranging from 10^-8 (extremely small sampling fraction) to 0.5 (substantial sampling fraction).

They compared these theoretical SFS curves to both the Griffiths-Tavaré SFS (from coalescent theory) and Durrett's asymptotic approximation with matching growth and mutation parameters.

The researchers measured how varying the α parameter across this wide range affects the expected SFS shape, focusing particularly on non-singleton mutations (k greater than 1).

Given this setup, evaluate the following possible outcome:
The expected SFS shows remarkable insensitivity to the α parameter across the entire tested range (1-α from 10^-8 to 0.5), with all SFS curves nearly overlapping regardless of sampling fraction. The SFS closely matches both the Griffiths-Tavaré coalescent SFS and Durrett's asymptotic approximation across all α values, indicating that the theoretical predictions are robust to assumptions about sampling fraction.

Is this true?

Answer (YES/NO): NO